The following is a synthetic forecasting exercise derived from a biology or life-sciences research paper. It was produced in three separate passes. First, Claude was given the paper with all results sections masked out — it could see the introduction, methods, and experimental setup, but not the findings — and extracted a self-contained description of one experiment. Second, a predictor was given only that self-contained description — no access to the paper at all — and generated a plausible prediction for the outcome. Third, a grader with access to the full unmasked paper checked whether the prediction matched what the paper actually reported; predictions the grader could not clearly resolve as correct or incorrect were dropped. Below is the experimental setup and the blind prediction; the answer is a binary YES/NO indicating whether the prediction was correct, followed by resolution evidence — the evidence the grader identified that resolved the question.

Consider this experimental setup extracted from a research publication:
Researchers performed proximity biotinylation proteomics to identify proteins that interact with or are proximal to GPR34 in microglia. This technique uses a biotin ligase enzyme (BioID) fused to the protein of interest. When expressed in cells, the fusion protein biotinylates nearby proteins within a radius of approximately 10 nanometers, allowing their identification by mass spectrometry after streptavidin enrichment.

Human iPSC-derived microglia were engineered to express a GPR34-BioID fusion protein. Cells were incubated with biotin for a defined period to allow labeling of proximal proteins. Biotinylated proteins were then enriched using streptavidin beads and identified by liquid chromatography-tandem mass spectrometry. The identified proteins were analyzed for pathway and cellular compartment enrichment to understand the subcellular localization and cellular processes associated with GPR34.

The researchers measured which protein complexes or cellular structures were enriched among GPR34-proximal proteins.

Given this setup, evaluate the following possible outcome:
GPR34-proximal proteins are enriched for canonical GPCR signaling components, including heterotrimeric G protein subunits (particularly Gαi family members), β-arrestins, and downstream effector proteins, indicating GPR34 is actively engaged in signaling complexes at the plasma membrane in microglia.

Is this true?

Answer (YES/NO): NO